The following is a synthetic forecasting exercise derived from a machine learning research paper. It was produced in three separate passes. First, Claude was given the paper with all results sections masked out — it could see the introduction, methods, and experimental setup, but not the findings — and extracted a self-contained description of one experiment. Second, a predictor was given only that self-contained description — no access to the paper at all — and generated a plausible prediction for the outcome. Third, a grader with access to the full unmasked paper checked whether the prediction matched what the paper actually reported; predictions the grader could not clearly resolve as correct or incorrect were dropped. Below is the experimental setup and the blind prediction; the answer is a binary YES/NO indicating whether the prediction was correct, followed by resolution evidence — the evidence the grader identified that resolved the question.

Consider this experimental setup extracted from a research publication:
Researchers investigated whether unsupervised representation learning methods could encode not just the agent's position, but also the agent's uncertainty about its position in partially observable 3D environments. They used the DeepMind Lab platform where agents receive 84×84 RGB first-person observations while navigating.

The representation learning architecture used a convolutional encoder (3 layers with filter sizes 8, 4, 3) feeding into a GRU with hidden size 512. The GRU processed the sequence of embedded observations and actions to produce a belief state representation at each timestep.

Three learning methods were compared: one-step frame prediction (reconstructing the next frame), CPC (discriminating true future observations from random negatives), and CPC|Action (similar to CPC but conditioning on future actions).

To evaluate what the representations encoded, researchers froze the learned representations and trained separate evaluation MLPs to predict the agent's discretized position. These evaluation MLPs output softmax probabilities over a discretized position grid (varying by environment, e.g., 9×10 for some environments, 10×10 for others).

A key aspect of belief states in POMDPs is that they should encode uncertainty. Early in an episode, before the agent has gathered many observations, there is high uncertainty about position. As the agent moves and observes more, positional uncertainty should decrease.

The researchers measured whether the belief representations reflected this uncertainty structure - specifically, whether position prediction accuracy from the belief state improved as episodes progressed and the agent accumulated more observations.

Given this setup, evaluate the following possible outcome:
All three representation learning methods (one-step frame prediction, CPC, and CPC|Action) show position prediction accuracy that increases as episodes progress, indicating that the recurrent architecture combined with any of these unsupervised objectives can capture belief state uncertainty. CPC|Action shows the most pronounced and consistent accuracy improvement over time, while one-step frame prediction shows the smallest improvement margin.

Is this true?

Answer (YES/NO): NO